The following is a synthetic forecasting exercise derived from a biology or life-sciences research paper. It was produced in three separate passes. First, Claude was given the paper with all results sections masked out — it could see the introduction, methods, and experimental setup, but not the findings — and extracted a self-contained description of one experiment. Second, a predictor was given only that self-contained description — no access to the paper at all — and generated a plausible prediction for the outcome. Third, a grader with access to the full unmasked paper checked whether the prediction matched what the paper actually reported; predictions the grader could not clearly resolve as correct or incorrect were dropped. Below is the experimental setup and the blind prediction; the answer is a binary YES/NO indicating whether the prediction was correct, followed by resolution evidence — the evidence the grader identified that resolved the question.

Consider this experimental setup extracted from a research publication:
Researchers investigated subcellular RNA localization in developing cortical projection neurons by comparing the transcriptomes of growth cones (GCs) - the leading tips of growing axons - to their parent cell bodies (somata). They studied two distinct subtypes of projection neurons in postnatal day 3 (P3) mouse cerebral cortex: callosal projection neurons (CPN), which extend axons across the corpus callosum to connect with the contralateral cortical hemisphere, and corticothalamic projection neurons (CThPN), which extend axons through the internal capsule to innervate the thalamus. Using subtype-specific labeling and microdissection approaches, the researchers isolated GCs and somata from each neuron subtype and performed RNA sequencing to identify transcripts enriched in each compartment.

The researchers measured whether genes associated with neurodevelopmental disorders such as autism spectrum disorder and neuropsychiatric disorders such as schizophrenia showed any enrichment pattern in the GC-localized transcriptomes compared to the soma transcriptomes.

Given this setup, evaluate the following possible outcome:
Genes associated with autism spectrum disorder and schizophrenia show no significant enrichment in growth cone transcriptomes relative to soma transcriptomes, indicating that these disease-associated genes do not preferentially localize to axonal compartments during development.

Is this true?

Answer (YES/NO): NO